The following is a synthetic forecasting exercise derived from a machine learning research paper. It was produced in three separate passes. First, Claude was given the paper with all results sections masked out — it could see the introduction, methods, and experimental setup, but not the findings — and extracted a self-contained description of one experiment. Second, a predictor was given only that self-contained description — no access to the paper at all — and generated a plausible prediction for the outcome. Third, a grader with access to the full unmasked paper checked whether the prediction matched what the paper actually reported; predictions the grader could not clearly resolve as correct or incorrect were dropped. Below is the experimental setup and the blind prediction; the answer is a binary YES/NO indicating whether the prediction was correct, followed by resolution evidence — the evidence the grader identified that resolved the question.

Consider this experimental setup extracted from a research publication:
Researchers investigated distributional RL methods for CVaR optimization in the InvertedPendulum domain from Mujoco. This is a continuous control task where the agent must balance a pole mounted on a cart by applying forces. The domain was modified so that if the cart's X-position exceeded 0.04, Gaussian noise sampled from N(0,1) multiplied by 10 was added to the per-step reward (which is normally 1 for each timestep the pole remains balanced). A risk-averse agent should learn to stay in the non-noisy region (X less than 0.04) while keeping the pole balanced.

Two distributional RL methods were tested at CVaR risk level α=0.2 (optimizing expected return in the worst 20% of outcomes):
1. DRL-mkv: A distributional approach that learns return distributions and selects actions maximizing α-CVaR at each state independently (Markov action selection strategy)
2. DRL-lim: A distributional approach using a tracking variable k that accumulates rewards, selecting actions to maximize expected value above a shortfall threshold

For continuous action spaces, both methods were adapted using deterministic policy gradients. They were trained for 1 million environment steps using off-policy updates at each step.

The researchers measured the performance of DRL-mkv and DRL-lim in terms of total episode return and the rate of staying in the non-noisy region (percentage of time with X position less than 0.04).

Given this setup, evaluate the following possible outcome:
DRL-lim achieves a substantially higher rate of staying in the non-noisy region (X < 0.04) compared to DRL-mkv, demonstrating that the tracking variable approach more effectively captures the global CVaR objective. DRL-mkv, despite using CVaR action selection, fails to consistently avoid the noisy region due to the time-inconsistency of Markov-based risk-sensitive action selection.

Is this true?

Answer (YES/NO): NO